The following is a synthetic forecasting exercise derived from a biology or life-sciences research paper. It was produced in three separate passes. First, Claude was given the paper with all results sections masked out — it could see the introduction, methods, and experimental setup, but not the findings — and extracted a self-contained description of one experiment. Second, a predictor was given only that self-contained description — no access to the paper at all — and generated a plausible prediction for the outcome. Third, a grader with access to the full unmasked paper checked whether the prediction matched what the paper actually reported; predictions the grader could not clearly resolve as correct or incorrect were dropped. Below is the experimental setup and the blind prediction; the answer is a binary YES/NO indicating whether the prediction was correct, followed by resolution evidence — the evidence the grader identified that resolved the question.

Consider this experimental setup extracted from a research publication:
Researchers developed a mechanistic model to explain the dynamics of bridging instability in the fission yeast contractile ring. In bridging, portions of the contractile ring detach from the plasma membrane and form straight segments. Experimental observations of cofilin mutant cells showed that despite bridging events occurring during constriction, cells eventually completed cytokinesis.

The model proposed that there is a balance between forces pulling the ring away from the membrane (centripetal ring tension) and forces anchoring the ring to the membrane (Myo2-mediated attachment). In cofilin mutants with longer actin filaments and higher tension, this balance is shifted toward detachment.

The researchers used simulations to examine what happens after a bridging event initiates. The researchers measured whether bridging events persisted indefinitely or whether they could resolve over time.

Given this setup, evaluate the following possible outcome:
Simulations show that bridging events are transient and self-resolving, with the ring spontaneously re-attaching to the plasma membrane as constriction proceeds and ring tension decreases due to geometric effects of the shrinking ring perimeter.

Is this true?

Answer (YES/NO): NO